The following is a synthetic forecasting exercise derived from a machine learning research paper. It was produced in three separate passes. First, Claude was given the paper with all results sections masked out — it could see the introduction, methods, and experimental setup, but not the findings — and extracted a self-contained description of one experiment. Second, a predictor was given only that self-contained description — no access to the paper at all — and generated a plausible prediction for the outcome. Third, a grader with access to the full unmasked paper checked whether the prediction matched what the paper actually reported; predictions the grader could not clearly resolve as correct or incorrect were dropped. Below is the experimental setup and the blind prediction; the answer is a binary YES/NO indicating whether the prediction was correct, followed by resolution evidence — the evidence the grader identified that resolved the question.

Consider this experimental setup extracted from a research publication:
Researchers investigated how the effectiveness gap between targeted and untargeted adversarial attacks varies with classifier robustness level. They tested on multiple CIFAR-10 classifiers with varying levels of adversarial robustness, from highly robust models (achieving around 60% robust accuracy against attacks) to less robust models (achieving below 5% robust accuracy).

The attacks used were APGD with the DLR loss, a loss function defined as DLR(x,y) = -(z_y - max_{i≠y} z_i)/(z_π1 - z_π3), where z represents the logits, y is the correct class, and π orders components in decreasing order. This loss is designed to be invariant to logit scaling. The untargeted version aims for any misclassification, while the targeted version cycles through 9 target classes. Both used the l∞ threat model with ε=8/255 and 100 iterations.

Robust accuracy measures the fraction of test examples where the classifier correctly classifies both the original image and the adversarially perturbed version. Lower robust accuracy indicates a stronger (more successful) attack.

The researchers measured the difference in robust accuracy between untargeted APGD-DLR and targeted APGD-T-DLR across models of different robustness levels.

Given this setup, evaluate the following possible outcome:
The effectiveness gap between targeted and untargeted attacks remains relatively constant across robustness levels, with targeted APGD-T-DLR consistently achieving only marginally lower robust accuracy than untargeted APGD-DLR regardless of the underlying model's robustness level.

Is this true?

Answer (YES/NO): NO